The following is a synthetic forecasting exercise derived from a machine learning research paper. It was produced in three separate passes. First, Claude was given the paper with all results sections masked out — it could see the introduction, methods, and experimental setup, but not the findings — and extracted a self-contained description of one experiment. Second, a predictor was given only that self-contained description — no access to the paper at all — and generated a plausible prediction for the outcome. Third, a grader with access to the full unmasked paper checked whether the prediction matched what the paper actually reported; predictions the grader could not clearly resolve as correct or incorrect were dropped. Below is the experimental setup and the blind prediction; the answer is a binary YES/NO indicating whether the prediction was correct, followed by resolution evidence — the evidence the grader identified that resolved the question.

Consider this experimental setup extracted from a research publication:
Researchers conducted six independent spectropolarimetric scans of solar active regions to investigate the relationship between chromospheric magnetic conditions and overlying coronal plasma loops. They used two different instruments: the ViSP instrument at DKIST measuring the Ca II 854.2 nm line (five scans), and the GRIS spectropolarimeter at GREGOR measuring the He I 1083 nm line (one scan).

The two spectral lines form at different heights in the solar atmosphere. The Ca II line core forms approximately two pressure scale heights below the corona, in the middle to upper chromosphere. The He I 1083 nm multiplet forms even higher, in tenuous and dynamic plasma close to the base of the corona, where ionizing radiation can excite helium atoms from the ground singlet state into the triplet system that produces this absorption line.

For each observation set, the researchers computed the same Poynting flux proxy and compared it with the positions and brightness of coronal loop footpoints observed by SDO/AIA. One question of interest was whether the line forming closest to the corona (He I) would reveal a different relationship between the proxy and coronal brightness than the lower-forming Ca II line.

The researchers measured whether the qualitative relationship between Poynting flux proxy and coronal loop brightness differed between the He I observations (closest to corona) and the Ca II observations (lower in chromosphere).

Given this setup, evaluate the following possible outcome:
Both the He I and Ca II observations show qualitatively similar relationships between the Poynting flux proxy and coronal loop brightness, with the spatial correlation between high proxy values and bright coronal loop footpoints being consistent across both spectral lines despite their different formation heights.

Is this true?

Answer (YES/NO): YES